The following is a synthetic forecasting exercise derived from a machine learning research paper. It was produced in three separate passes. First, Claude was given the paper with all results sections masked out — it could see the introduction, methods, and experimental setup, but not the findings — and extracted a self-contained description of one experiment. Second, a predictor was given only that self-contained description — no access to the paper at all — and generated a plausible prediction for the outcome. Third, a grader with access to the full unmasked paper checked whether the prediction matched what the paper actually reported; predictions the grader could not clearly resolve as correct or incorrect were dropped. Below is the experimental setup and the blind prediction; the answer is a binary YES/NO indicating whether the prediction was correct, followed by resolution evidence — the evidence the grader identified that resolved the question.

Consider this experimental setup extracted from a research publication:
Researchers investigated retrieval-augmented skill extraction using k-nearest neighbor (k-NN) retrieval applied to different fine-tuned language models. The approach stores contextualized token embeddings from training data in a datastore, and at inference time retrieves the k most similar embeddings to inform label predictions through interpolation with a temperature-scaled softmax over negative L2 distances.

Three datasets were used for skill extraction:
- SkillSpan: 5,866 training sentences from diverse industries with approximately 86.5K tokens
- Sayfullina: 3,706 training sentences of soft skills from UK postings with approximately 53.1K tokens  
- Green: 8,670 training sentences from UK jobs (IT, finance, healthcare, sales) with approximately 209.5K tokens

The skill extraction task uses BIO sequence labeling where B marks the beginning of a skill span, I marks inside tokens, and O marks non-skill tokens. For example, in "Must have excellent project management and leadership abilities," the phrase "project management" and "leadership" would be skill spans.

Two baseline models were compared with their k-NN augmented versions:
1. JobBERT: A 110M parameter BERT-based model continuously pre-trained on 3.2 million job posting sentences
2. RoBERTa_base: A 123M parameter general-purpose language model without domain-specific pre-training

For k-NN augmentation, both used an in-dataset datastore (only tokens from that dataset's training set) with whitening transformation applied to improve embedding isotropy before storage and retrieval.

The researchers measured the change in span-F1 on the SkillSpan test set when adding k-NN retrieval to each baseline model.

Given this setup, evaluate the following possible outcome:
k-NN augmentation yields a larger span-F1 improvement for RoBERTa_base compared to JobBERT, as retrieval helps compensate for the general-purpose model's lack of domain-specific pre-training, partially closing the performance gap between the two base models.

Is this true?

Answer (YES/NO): NO